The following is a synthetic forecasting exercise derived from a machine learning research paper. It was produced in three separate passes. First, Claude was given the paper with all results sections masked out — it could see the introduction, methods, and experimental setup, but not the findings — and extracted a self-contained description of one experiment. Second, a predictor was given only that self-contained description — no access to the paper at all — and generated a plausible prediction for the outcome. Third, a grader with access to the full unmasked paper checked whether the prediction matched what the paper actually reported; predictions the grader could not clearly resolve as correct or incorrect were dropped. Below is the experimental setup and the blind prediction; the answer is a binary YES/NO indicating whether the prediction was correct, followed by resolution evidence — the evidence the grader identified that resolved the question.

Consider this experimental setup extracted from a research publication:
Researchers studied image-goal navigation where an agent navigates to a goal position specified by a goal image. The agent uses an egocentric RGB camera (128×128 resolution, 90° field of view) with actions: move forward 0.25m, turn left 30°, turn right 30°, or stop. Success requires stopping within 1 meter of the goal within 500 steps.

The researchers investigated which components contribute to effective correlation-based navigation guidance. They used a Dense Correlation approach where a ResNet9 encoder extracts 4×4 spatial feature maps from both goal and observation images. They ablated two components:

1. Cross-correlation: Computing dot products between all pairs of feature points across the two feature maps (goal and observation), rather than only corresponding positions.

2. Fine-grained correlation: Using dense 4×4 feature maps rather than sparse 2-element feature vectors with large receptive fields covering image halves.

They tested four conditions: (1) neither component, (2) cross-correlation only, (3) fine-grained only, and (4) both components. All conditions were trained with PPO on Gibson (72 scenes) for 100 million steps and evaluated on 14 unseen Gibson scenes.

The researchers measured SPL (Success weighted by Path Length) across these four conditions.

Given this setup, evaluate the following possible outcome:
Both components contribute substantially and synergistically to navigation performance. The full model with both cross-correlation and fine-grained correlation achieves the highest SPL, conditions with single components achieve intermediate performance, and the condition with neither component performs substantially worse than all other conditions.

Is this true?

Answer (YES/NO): YES